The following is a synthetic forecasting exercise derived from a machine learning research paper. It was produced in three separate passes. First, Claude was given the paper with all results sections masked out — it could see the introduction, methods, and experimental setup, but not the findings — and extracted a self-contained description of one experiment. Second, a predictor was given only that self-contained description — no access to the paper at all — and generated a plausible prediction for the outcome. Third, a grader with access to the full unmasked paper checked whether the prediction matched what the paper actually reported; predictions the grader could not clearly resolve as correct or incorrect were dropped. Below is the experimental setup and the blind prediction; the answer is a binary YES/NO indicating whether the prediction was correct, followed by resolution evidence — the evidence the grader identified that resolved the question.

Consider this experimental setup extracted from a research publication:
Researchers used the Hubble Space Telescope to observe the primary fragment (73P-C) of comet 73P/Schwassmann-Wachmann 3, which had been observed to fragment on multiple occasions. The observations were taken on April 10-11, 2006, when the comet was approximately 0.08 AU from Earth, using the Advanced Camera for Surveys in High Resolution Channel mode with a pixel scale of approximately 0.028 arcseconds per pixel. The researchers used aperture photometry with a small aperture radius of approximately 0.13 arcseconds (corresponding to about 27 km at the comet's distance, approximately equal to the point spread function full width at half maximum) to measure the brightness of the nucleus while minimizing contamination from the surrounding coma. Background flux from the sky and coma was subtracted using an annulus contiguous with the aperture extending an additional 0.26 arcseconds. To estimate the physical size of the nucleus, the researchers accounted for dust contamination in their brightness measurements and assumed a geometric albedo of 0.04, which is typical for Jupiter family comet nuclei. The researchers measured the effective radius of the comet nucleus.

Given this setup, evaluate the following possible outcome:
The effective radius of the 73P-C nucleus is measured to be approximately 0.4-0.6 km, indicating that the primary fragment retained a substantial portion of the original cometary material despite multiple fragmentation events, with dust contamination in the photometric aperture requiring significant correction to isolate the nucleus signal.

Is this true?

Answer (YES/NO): NO